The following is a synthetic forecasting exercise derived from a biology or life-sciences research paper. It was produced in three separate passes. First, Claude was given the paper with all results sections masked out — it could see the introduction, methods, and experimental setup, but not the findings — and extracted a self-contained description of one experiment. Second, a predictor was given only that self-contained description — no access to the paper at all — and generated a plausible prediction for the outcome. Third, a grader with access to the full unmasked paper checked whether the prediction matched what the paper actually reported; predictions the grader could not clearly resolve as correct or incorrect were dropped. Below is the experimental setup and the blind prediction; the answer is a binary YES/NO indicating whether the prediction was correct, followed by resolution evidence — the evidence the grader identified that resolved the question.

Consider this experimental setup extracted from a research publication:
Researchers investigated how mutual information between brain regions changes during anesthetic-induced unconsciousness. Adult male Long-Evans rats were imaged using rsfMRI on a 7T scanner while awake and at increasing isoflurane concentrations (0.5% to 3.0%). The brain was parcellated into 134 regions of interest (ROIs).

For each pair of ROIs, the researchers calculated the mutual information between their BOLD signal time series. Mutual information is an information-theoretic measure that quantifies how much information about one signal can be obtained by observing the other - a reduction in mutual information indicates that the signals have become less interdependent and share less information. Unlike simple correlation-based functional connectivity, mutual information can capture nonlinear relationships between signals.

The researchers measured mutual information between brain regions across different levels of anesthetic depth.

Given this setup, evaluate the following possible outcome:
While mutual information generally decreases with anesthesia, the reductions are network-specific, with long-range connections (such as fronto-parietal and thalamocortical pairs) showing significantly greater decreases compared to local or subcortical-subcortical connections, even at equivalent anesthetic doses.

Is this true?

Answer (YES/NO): NO